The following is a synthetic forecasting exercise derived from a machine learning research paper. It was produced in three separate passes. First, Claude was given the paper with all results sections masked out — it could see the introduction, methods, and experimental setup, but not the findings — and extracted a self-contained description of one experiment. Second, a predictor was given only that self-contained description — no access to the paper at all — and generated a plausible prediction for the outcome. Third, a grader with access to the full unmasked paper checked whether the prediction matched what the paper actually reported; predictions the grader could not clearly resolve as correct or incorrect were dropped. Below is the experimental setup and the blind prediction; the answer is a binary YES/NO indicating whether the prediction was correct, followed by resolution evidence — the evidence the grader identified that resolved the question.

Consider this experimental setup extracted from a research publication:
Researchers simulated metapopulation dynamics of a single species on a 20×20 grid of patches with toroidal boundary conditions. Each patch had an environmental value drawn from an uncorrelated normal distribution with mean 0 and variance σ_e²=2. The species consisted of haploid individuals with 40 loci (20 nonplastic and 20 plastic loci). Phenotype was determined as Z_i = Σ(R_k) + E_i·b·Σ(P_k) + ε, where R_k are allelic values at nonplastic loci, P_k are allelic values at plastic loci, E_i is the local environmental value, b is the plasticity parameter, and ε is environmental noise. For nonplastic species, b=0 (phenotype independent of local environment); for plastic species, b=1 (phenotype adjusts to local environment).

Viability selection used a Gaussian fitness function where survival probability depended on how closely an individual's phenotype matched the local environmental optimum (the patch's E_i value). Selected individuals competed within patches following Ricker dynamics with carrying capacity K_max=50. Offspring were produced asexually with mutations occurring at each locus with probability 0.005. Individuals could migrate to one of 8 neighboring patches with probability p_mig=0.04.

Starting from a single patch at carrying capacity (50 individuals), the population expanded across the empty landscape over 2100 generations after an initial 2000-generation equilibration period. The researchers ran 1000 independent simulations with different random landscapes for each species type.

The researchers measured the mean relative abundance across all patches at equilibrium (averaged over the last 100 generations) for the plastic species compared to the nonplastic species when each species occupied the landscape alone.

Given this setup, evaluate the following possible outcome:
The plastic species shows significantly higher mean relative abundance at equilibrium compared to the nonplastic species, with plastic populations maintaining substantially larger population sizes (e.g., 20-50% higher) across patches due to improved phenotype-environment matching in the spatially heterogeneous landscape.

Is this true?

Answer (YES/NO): NO